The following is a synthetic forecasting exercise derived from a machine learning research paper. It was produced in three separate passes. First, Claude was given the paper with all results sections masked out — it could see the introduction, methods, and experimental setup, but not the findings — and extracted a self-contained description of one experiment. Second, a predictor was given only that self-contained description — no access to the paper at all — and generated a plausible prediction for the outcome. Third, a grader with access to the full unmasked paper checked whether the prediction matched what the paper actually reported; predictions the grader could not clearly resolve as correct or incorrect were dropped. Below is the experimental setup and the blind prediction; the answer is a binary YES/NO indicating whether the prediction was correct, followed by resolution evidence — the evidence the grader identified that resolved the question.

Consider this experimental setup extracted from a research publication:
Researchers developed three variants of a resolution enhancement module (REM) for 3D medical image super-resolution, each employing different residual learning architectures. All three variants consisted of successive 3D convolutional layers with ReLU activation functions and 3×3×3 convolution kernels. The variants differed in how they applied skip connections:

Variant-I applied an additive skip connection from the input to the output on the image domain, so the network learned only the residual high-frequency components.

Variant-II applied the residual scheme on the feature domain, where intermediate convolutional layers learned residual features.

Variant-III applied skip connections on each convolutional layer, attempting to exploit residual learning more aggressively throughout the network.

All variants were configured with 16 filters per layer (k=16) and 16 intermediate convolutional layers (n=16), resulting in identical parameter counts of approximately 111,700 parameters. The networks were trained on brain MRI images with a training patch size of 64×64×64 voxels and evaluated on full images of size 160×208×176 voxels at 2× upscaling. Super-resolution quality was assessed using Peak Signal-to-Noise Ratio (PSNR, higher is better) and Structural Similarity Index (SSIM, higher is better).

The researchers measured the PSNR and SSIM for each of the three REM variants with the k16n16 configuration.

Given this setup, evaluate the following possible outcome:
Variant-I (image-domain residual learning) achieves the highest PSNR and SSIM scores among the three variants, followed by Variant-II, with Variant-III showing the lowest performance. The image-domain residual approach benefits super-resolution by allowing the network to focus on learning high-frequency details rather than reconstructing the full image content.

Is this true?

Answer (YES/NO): YES